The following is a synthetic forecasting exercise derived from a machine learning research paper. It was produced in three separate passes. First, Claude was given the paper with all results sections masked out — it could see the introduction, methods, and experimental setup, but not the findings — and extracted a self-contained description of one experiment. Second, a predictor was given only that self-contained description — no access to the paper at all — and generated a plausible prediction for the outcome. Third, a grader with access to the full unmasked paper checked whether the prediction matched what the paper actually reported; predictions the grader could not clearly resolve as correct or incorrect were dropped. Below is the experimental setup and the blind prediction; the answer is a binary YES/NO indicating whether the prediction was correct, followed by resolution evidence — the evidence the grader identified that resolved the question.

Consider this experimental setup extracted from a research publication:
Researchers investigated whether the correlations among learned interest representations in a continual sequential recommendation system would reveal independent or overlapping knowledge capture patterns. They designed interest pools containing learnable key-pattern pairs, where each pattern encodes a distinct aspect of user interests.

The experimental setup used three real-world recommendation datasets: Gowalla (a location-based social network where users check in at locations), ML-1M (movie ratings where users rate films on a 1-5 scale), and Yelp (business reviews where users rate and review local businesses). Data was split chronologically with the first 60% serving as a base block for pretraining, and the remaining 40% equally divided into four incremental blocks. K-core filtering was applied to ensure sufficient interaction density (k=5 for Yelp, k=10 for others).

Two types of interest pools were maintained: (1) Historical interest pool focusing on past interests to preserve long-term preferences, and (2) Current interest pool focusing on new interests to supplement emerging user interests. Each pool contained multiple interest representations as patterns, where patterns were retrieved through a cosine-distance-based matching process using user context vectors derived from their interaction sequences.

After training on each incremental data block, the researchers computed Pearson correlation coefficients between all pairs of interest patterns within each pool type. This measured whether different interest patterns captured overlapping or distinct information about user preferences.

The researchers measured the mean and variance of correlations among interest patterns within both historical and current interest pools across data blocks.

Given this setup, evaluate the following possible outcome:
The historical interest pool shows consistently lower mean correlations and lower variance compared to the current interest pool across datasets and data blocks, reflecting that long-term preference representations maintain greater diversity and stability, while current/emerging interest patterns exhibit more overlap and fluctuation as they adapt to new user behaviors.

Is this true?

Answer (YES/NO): NO